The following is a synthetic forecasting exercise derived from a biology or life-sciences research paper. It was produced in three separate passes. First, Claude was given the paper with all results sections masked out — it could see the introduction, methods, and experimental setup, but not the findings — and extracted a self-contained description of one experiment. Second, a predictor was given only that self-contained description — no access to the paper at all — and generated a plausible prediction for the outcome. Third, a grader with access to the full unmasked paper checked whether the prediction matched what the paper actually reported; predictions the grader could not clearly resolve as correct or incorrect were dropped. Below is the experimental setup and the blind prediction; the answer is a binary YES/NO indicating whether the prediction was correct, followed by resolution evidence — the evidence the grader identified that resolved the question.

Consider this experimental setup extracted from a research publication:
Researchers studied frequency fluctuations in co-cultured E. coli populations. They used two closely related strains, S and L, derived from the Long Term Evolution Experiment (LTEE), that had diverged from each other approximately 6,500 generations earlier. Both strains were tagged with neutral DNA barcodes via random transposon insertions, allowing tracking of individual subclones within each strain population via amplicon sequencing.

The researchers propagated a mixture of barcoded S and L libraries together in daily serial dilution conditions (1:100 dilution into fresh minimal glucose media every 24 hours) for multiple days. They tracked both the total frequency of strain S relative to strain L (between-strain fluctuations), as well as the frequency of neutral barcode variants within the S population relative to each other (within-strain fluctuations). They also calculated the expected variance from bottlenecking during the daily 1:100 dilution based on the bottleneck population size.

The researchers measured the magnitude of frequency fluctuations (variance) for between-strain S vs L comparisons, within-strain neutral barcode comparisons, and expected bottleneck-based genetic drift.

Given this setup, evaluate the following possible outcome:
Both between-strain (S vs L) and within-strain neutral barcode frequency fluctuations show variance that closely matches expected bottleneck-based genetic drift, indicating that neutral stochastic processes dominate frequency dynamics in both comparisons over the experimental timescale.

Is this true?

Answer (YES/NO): NO